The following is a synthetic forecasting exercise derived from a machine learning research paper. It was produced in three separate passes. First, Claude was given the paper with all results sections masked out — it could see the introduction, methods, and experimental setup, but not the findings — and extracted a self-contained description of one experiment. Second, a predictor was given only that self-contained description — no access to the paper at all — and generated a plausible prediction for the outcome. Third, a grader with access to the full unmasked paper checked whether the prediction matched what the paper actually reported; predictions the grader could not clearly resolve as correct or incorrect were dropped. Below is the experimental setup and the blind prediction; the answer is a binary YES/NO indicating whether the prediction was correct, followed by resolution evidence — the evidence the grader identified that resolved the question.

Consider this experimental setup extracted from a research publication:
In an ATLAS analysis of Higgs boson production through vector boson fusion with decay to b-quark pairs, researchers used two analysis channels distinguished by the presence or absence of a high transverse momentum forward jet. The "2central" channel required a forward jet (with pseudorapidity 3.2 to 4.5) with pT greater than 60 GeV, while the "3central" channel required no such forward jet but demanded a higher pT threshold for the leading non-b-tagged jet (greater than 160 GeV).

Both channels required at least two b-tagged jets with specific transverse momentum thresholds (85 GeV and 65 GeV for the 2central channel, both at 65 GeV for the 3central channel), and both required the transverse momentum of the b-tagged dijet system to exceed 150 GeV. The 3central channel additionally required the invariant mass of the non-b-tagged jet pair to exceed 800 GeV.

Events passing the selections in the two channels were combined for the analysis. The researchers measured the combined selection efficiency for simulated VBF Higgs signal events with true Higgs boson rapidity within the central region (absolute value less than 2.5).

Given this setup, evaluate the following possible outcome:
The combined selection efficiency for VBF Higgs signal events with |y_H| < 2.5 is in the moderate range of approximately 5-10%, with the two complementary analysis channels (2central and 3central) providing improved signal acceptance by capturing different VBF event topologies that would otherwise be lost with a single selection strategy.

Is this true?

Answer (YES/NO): NO